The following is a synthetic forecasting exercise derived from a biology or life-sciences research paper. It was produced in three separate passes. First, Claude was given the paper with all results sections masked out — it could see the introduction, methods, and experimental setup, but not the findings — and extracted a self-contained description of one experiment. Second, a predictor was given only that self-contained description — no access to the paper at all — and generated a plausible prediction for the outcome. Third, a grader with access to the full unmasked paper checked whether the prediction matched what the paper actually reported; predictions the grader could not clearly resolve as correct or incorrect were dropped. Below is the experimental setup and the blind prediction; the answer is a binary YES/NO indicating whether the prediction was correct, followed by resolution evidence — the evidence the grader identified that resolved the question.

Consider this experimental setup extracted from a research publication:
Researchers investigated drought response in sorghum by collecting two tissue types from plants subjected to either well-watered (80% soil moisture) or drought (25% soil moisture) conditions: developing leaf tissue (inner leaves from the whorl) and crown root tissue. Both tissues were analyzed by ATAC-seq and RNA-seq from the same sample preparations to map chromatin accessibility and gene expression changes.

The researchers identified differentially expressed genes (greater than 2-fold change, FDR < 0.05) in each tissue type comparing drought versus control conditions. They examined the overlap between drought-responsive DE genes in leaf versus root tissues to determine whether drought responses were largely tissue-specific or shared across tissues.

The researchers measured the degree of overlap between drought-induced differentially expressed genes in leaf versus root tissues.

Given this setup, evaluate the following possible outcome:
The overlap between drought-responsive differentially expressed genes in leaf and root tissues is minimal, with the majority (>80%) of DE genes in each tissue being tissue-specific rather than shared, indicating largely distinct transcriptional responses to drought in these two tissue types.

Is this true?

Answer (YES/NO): NO